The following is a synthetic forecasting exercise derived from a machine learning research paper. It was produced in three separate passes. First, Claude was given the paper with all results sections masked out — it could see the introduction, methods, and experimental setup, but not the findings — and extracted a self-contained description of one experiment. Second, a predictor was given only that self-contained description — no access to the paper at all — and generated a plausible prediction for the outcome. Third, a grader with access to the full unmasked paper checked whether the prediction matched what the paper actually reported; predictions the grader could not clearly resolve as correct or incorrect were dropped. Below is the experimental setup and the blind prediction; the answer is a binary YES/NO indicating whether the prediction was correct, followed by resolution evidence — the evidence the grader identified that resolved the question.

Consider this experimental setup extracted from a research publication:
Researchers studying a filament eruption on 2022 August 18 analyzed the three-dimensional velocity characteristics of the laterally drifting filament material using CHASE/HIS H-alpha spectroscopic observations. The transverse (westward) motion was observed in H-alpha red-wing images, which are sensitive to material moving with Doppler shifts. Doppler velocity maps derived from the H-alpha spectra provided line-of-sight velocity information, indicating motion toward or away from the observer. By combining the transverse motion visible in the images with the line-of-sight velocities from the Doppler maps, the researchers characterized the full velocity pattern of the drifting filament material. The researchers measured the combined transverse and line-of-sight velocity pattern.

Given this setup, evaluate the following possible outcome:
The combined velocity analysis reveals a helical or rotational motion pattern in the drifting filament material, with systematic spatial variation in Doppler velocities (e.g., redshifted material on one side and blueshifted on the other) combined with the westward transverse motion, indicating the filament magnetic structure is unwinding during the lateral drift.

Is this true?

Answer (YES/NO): NO